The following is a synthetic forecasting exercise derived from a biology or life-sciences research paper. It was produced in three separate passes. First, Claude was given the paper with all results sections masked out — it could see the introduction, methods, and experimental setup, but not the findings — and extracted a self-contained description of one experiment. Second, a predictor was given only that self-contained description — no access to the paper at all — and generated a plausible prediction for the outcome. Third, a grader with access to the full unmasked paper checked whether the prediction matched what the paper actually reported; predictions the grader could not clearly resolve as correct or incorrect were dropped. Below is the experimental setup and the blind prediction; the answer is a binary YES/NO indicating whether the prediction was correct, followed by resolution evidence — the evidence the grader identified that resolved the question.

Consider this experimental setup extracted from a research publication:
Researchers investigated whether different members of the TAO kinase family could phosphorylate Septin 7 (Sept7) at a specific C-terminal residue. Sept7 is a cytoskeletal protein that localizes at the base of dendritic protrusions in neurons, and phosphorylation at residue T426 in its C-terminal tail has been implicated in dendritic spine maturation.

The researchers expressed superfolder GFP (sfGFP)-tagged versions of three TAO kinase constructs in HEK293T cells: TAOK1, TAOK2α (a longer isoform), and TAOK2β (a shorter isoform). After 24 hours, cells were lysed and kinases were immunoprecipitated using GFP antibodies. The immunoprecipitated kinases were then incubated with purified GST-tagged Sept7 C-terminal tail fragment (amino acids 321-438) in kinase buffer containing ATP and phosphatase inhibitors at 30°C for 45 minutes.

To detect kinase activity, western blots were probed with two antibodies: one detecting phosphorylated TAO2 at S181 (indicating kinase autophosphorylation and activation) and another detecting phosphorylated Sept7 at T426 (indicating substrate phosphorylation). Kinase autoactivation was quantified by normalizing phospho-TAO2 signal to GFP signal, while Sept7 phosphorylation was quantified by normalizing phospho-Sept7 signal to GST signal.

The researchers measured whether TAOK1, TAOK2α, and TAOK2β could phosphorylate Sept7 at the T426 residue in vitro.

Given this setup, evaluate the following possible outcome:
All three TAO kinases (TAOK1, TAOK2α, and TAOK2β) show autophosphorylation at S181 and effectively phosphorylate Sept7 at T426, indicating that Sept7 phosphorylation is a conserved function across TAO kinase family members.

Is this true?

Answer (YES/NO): YES